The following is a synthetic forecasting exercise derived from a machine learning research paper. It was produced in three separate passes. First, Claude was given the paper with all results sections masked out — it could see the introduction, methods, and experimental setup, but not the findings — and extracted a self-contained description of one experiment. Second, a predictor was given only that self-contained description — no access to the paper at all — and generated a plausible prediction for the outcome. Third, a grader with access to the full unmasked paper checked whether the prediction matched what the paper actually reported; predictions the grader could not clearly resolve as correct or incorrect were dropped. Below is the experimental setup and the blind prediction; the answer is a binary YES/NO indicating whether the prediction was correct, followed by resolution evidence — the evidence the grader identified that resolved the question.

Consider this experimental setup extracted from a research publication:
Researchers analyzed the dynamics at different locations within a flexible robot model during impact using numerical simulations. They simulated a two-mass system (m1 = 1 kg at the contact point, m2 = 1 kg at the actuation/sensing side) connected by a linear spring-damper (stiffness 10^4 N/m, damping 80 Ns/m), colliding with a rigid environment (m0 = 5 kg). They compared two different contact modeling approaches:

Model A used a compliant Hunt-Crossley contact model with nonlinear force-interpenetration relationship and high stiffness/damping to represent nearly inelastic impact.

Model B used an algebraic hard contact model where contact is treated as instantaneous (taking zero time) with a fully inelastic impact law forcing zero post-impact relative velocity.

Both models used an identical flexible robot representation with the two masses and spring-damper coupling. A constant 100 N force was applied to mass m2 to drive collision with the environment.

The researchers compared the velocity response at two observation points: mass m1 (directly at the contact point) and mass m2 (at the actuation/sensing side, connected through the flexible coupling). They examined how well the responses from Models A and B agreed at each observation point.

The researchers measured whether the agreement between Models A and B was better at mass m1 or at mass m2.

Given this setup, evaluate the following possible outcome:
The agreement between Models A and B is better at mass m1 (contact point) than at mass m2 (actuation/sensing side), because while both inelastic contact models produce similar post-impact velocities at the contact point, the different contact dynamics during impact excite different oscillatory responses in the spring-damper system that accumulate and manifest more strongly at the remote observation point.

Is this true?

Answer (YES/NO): NO